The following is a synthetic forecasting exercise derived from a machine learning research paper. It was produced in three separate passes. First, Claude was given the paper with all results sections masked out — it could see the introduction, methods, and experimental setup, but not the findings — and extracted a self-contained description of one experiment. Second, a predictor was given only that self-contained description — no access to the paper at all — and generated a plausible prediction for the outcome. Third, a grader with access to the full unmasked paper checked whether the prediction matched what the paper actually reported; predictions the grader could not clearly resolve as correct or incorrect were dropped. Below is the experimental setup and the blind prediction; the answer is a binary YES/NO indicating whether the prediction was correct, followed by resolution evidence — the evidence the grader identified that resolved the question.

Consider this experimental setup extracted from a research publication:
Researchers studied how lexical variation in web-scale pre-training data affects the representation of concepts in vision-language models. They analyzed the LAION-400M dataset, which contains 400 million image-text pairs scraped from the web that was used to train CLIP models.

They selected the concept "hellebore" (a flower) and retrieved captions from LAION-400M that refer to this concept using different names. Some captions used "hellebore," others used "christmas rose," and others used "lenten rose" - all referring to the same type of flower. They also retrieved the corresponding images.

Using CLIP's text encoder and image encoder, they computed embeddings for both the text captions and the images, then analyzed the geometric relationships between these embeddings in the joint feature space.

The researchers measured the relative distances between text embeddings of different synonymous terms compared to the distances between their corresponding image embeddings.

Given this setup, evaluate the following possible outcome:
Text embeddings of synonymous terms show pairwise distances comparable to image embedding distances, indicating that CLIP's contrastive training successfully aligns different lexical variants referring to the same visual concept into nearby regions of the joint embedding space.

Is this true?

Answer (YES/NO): NO